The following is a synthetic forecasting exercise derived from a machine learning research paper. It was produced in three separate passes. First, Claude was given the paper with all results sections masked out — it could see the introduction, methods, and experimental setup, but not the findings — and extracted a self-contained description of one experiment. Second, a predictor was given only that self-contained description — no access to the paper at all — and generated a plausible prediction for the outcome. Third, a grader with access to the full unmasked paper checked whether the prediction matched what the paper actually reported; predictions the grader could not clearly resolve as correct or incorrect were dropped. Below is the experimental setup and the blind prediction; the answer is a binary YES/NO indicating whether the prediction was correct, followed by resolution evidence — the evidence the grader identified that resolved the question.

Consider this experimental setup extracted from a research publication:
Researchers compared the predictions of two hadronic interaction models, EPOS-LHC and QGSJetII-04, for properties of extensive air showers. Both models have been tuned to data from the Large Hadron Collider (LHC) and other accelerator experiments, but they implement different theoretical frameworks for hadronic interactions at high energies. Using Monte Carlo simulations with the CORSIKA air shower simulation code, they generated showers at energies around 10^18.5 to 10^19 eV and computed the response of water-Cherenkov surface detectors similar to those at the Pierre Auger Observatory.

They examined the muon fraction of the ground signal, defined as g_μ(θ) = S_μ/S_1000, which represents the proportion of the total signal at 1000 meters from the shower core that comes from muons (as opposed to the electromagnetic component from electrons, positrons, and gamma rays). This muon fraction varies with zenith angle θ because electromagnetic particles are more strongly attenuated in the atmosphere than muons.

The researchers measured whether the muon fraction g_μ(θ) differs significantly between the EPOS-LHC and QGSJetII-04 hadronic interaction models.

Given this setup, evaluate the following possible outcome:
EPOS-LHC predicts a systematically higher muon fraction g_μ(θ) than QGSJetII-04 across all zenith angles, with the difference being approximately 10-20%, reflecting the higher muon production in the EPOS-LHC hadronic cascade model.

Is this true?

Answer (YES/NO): NO